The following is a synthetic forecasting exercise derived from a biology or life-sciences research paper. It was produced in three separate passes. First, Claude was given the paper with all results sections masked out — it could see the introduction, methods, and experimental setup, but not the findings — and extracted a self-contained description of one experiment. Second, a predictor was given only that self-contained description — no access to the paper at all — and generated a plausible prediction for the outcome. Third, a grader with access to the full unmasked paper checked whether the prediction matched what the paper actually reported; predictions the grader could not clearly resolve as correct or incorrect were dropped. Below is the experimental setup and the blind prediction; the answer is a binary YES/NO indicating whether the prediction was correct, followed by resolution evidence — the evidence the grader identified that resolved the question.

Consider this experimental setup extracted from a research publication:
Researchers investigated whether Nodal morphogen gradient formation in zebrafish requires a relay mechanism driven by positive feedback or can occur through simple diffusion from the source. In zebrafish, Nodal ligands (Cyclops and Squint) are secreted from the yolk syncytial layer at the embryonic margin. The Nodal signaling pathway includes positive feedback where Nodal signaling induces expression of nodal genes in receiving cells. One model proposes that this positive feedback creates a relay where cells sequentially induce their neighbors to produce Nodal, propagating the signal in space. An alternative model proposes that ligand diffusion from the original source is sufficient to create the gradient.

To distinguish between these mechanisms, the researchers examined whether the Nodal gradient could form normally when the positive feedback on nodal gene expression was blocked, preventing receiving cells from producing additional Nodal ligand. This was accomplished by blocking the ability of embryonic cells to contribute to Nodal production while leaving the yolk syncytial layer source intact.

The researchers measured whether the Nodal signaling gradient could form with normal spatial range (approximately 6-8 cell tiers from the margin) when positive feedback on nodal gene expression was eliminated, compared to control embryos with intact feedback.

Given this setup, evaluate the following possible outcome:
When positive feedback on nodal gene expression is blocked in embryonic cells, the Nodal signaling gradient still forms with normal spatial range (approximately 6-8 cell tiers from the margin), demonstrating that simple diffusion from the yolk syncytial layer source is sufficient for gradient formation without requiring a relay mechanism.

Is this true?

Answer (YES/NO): YES